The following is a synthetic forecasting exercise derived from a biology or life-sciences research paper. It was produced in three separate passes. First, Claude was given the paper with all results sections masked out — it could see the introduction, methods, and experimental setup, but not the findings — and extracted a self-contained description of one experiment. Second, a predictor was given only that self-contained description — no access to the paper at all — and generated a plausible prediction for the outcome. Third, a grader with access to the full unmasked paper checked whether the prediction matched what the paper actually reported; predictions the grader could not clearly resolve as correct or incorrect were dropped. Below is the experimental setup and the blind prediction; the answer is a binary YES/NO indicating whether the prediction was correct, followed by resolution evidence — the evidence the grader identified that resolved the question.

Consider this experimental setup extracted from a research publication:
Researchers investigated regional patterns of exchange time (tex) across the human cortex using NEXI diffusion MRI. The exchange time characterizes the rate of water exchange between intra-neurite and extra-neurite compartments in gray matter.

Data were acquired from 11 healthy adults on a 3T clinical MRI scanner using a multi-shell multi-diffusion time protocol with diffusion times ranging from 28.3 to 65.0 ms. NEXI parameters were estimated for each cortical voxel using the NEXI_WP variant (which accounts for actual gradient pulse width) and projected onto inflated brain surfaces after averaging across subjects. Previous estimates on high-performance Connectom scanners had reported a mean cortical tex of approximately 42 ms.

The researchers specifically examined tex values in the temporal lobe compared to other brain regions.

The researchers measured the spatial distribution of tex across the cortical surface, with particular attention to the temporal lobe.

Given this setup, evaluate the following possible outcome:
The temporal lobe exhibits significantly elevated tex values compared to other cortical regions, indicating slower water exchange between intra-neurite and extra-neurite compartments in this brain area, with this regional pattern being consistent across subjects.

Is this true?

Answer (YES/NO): YES